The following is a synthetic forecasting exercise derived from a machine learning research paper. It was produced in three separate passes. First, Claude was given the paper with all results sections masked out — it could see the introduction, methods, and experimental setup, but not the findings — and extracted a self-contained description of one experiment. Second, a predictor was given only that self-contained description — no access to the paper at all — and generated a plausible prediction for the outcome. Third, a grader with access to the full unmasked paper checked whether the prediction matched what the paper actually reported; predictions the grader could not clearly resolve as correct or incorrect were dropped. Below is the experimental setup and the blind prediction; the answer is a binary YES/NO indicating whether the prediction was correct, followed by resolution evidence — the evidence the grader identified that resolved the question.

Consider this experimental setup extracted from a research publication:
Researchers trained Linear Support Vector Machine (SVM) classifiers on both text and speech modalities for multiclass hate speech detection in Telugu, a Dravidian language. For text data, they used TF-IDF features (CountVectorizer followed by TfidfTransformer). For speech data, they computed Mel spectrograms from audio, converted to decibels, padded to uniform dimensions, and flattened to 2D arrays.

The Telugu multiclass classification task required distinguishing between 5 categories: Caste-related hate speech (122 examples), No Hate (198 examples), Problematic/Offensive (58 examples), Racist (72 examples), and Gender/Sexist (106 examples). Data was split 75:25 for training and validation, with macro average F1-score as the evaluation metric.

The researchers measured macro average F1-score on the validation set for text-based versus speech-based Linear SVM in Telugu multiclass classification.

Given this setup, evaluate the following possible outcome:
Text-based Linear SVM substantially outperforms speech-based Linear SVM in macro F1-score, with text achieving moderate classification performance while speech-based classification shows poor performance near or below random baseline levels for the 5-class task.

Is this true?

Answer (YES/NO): NO